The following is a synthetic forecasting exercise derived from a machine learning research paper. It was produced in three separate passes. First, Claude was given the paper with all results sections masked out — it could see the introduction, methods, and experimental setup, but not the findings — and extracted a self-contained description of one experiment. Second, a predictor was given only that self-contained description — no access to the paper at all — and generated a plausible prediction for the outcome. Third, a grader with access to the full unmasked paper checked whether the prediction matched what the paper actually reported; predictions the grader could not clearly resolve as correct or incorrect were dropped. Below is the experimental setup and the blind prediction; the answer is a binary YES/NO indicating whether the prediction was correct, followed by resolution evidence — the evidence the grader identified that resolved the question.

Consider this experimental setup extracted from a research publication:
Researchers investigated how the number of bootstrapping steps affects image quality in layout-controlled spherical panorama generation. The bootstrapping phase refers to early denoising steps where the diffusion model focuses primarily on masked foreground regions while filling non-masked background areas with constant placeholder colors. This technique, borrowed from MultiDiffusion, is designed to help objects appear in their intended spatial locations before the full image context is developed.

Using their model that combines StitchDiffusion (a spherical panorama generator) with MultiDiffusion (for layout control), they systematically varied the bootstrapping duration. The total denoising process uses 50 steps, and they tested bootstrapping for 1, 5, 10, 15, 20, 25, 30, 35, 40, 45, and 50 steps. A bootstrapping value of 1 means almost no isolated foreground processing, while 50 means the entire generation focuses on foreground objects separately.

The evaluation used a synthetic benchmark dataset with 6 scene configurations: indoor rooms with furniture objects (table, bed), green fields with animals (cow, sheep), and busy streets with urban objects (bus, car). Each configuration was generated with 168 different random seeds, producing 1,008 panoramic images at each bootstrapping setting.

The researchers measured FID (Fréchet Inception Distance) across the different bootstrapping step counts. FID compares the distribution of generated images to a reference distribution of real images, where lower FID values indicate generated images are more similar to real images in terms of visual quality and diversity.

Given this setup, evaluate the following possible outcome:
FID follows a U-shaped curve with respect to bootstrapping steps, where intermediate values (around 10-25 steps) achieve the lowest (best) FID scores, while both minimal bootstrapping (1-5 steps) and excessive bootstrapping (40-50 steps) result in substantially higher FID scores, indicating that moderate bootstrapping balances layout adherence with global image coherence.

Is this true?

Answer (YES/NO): YES